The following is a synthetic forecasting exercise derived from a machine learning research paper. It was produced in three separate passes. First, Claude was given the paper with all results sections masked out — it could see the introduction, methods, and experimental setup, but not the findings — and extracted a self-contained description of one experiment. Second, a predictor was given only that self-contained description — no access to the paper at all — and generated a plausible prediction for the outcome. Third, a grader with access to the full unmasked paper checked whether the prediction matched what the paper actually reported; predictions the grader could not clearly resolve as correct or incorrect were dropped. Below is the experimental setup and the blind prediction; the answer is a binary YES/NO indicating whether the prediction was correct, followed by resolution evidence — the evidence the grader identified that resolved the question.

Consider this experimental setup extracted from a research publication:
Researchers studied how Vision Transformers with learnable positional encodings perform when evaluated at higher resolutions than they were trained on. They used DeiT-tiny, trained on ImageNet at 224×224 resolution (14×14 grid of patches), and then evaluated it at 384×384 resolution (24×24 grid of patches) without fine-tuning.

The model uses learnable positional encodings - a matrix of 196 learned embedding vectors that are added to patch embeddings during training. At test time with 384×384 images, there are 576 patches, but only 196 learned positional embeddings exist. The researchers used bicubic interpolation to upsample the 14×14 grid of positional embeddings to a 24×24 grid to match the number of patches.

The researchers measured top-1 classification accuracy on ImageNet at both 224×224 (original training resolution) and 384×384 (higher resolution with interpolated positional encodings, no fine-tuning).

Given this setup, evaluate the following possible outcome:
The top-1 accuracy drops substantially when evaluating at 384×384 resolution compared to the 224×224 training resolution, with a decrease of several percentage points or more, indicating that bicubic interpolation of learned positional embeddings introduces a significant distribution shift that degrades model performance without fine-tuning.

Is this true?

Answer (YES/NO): NO